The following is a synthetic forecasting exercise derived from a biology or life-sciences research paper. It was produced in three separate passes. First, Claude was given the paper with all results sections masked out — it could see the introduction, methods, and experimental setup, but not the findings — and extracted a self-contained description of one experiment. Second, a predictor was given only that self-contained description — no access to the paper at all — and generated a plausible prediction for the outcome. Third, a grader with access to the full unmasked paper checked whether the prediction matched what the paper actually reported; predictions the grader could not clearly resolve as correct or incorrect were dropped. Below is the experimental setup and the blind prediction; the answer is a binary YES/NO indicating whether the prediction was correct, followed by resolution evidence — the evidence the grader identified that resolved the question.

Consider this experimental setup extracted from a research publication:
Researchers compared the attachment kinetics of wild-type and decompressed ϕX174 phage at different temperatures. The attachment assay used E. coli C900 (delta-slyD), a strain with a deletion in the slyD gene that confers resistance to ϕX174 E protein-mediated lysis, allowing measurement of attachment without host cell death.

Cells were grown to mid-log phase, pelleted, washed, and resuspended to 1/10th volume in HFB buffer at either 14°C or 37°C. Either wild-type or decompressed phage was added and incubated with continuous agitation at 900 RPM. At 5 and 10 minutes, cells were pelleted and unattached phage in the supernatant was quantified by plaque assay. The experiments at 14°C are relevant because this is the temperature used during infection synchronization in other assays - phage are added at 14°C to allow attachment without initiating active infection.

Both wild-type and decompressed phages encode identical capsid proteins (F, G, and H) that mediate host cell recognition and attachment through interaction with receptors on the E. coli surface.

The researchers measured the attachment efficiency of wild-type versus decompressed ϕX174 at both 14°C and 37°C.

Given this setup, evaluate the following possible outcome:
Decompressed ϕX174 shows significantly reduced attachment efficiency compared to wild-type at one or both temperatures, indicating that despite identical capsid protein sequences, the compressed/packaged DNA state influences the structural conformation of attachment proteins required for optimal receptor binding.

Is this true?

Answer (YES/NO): YES